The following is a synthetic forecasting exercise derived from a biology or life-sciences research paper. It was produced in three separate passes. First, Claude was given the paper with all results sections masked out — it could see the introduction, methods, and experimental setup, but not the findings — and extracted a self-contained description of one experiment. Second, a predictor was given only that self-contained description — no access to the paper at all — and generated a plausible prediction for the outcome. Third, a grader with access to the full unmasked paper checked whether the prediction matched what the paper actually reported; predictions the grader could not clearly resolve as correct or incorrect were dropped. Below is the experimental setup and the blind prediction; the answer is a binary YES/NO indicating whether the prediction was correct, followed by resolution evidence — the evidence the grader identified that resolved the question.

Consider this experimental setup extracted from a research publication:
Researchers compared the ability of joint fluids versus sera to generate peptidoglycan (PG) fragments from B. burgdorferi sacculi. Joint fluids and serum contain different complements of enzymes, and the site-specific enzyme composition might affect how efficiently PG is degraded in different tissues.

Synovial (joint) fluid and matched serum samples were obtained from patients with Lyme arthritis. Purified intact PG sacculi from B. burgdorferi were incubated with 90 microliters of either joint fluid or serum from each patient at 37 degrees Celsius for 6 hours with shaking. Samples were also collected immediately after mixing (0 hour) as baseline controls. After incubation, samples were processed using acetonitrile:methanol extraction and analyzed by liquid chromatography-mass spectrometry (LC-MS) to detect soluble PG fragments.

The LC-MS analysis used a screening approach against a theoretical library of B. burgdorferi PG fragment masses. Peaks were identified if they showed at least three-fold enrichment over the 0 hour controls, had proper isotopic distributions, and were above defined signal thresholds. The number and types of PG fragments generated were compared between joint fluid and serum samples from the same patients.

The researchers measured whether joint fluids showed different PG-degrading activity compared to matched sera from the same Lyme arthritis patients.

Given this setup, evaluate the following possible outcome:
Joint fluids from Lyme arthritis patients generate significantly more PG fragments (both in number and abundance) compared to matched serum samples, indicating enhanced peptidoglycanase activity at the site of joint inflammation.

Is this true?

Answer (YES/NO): NO